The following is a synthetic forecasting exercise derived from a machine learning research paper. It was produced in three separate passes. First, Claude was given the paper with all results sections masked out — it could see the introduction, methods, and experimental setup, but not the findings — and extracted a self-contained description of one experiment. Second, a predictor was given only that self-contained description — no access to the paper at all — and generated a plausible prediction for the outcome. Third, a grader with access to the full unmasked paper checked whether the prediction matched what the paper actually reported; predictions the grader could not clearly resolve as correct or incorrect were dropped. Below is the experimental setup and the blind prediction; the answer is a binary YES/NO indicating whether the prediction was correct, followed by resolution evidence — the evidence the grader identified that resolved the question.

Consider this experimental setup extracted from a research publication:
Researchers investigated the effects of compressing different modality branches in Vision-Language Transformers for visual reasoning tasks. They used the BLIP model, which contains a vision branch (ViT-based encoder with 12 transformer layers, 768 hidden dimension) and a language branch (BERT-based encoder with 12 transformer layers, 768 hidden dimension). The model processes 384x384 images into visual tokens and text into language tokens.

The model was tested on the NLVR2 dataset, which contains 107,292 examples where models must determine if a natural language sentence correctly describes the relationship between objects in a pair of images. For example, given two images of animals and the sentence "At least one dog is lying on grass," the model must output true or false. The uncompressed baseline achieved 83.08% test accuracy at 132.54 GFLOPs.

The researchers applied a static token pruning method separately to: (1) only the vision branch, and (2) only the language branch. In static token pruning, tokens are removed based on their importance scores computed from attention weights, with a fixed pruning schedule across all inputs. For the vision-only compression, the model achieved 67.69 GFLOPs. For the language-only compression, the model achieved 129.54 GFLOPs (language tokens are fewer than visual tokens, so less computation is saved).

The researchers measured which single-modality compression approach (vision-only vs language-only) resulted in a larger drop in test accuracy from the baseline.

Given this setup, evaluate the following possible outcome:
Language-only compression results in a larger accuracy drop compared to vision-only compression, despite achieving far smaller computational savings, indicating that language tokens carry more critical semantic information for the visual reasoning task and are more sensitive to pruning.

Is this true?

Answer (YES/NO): YES